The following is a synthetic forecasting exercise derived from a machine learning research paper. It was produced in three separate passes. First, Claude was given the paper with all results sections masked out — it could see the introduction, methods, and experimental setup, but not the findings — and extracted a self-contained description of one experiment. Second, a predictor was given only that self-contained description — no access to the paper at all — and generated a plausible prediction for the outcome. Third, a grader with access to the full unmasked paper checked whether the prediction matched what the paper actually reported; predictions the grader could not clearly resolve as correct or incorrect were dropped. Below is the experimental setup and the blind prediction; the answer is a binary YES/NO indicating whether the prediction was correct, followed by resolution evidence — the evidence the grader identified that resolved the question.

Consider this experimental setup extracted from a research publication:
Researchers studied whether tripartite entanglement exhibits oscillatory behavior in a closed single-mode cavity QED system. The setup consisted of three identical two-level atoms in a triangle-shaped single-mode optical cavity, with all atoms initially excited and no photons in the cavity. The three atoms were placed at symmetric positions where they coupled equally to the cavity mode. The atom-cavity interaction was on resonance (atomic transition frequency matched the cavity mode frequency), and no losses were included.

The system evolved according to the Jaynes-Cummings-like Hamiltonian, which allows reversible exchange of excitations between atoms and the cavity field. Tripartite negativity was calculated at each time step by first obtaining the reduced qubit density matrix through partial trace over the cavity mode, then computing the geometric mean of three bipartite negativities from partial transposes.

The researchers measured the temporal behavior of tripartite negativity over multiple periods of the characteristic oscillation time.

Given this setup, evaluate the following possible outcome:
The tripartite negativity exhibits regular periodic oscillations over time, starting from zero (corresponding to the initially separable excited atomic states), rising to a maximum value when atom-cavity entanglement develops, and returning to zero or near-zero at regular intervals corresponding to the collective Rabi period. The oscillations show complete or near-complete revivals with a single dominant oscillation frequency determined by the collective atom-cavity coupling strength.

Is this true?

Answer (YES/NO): YES